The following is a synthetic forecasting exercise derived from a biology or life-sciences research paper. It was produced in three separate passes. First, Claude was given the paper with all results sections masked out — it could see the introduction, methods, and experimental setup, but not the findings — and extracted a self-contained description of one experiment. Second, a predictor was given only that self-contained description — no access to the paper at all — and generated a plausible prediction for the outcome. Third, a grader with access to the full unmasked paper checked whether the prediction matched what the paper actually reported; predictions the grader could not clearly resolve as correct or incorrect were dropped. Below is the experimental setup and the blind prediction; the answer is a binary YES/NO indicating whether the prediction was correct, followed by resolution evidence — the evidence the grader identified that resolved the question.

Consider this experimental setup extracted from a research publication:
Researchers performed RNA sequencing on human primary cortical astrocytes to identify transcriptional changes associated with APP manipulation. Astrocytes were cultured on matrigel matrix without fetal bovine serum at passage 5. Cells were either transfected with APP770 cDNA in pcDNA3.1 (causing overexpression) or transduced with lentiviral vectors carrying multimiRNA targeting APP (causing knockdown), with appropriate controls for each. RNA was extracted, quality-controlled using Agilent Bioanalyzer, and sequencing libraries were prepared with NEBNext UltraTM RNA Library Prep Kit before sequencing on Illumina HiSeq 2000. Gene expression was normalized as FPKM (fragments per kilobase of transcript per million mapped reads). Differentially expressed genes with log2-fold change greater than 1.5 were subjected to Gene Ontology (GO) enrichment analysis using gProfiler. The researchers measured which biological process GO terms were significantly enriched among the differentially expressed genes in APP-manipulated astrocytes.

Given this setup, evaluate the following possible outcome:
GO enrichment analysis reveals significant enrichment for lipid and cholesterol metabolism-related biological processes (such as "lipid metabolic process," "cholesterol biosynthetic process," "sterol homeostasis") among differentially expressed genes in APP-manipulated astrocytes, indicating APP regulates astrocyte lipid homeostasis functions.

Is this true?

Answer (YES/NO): NO